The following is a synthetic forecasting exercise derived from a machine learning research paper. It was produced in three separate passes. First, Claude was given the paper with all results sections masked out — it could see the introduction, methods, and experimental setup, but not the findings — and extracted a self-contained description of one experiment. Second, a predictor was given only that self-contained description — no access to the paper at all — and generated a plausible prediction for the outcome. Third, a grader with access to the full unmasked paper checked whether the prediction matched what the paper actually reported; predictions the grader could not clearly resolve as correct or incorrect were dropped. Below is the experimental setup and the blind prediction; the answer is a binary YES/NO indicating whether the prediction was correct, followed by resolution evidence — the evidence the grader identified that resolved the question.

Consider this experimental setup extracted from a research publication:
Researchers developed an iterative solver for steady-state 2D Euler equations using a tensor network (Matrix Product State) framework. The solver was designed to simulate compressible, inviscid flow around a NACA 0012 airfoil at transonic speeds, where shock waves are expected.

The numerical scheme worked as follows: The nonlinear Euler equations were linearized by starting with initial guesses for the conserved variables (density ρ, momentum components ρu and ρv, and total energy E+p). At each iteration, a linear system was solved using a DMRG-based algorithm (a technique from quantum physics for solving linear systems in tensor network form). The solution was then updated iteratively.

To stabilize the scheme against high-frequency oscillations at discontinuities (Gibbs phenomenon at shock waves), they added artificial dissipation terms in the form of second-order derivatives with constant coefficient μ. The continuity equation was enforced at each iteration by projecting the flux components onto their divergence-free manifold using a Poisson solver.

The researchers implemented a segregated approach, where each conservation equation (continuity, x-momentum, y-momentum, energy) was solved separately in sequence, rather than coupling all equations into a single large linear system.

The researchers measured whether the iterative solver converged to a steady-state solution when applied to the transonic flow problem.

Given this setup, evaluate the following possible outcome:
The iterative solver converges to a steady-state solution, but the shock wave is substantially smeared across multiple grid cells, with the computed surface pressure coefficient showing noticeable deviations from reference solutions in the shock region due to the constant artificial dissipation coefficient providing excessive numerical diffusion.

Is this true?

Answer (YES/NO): NO